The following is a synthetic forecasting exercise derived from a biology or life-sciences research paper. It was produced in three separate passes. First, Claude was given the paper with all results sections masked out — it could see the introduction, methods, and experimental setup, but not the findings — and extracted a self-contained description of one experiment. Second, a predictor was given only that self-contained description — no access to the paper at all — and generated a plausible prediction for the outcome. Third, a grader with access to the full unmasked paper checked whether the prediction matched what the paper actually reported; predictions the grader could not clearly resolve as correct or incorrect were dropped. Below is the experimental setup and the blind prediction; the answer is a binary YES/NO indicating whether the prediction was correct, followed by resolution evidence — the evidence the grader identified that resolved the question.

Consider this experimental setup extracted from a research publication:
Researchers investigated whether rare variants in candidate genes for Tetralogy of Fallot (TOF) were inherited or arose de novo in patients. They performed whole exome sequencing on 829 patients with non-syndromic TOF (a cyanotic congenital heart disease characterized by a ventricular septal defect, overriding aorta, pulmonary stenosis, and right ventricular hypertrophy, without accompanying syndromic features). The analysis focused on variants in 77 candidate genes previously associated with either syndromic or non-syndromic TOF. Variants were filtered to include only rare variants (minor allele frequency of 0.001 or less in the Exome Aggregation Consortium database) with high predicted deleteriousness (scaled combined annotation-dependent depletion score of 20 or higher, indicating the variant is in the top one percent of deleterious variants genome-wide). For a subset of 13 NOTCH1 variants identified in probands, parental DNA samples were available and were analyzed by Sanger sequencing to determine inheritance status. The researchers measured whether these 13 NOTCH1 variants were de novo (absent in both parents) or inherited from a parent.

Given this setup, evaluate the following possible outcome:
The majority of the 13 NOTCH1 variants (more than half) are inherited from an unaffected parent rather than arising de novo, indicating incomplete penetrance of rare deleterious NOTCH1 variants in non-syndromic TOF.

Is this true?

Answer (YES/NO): YES